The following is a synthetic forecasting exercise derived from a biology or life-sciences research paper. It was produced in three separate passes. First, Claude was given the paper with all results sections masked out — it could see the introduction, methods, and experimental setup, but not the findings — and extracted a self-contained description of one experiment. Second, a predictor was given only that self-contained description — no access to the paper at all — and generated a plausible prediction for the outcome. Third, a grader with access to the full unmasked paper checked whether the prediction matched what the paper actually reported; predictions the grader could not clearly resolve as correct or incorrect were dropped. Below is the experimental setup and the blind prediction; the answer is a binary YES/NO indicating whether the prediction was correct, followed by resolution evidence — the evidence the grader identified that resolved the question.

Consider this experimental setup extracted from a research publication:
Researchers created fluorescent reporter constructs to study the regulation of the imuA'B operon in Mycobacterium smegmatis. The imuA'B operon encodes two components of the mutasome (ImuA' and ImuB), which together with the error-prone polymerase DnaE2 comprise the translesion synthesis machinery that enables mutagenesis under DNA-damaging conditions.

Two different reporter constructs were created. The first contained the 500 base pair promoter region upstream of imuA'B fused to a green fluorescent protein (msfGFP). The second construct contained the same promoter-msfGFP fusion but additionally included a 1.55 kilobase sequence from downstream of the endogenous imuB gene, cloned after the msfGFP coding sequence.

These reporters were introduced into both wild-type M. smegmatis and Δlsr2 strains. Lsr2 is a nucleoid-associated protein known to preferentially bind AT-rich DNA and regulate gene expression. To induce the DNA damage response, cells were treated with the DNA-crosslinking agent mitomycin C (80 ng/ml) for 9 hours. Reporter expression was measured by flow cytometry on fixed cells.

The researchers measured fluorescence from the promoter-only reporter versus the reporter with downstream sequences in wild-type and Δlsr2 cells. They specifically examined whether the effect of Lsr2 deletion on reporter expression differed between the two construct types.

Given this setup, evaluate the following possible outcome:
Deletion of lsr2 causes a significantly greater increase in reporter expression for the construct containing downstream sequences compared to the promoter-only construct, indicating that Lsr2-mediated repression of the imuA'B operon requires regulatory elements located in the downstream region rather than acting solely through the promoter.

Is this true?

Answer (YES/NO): NO